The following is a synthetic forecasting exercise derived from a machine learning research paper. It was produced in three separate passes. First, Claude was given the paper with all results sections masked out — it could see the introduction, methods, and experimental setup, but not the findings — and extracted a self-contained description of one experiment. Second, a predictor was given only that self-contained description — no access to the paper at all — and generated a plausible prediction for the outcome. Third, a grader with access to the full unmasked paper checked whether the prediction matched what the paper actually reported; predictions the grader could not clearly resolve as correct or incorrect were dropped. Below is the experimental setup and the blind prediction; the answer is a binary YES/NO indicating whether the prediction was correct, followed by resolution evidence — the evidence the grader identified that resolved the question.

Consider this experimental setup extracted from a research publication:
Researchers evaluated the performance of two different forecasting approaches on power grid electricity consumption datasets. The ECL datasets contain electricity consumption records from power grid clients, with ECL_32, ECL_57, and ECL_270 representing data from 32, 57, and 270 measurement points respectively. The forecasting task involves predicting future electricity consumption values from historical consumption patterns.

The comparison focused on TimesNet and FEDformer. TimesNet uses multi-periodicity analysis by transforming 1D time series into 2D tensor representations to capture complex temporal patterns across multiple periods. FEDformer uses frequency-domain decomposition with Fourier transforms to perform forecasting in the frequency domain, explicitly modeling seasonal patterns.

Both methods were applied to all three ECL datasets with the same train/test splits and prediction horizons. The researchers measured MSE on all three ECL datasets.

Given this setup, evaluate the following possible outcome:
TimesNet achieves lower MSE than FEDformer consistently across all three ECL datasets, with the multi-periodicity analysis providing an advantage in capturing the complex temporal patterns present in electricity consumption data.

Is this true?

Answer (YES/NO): YES